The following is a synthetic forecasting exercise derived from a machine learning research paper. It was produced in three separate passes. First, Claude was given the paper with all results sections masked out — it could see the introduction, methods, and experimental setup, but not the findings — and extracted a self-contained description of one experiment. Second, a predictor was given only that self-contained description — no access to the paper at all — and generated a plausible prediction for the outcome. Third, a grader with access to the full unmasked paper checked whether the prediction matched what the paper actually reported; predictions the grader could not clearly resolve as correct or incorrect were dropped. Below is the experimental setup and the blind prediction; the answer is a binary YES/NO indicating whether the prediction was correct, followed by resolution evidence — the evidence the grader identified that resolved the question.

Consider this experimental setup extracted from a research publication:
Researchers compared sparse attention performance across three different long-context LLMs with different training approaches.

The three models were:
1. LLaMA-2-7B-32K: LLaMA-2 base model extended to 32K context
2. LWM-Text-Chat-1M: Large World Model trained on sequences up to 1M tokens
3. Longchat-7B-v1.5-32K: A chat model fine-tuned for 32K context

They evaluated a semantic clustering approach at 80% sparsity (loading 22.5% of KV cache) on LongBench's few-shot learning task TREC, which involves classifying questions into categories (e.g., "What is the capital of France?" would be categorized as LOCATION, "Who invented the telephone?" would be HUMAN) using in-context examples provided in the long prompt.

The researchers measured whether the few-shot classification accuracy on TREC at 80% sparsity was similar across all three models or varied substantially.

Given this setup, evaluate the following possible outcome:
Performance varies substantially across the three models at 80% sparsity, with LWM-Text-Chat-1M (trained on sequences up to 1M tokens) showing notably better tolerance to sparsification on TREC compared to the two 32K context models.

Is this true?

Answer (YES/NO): NO